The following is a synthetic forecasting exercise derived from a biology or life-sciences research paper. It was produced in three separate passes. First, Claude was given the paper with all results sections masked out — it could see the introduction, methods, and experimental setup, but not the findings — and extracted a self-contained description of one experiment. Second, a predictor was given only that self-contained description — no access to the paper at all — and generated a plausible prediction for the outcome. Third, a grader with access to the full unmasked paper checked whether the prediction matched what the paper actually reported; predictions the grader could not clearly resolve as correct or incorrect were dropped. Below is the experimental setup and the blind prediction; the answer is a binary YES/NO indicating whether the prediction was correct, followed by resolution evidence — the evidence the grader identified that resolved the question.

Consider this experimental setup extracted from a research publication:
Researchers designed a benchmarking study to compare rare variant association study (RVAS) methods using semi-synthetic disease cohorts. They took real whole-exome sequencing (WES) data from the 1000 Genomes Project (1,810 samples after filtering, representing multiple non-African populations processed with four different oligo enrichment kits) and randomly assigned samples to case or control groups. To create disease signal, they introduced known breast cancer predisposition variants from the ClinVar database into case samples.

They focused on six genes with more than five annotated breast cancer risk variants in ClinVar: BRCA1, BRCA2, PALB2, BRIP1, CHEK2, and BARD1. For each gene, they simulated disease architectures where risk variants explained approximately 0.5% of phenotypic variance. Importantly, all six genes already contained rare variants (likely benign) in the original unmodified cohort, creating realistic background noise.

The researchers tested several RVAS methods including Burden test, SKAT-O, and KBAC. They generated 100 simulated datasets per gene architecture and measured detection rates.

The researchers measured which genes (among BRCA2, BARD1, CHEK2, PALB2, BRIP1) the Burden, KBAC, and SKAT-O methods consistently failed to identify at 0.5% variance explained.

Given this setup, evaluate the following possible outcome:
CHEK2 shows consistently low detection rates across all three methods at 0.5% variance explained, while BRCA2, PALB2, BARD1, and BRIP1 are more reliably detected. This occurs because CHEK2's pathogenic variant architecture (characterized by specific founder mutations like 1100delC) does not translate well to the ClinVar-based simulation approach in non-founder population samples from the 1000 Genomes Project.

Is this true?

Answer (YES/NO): NO